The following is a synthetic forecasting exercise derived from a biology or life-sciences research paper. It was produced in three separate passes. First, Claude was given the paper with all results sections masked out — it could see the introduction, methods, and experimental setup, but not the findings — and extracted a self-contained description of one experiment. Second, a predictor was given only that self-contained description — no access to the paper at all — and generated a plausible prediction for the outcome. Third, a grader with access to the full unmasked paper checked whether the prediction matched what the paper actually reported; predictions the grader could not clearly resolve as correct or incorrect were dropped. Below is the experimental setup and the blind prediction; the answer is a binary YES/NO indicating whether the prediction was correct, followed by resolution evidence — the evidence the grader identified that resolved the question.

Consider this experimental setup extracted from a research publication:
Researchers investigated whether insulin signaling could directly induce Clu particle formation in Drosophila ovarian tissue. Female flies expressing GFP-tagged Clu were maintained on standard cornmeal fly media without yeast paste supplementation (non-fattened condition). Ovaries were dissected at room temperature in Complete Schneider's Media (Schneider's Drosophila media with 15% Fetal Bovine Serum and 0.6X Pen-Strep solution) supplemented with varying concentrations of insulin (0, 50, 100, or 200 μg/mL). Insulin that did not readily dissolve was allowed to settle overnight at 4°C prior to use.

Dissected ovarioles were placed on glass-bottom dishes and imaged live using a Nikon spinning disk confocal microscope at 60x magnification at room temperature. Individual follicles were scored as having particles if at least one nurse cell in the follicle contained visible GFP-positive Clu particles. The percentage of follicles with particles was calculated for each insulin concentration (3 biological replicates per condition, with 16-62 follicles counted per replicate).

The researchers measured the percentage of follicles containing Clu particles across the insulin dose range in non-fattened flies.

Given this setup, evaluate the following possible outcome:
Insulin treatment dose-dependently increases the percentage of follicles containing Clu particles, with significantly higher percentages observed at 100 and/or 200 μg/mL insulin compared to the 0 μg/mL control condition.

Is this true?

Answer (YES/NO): NO